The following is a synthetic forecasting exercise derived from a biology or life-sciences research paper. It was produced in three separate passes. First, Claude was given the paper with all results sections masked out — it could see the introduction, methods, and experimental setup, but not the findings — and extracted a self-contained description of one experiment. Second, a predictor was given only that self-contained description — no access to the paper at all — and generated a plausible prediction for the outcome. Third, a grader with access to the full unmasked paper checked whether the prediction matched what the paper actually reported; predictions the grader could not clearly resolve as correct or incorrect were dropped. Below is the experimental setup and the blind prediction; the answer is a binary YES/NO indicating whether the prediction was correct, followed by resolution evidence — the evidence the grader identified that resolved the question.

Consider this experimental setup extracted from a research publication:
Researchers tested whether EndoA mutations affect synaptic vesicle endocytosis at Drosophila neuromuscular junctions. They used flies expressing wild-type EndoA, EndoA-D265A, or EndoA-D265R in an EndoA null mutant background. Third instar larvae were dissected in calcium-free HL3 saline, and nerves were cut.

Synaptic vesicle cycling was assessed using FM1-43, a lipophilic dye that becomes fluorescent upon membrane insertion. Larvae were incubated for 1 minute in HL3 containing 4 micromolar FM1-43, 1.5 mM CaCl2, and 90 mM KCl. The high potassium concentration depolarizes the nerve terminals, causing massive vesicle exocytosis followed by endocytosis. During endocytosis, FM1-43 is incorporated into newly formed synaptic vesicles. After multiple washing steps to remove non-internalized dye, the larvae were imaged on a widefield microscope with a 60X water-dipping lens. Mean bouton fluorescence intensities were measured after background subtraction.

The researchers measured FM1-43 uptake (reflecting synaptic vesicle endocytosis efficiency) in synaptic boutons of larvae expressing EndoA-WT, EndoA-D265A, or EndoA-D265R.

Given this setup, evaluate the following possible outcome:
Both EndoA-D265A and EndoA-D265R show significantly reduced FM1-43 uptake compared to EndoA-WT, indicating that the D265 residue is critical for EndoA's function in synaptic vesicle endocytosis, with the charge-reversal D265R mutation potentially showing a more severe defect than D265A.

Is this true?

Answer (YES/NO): NO